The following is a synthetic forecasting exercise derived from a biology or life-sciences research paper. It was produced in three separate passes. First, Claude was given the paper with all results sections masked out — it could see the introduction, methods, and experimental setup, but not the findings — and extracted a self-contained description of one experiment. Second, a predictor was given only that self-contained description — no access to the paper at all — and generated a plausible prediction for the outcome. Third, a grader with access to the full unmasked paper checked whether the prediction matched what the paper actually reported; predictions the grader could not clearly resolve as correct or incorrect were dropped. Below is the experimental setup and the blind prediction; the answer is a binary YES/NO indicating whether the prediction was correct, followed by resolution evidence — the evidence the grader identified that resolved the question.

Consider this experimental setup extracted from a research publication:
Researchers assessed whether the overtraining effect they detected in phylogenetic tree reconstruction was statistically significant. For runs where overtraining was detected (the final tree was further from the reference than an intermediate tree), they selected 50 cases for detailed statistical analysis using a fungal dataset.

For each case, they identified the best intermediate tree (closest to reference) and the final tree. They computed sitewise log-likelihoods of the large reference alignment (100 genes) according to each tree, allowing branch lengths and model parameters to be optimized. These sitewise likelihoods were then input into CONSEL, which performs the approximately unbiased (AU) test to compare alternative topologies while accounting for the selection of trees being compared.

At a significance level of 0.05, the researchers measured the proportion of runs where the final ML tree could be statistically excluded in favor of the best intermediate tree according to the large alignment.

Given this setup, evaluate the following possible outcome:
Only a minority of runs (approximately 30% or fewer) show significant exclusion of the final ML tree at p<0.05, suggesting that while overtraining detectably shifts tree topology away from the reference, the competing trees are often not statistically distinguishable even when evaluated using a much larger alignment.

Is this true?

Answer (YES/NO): NO